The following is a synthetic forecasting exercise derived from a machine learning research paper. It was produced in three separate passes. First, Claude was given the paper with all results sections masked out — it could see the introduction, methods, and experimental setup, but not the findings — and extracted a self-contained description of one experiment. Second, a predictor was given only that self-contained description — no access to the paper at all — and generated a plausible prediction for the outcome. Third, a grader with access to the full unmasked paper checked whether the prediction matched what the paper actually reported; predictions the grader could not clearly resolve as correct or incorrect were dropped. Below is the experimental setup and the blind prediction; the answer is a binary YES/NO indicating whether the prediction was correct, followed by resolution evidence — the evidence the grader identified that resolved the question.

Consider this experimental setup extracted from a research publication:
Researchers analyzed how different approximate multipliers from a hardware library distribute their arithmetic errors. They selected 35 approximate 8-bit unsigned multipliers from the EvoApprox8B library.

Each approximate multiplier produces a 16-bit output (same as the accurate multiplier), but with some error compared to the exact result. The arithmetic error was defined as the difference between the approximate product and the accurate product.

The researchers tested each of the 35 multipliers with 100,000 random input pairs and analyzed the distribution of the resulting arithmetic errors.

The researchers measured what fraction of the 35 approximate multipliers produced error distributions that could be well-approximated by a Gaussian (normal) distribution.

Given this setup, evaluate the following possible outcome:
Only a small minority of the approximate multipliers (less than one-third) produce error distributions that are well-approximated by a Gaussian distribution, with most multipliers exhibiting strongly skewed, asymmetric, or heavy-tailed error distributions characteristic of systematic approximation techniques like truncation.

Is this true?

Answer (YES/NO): NO